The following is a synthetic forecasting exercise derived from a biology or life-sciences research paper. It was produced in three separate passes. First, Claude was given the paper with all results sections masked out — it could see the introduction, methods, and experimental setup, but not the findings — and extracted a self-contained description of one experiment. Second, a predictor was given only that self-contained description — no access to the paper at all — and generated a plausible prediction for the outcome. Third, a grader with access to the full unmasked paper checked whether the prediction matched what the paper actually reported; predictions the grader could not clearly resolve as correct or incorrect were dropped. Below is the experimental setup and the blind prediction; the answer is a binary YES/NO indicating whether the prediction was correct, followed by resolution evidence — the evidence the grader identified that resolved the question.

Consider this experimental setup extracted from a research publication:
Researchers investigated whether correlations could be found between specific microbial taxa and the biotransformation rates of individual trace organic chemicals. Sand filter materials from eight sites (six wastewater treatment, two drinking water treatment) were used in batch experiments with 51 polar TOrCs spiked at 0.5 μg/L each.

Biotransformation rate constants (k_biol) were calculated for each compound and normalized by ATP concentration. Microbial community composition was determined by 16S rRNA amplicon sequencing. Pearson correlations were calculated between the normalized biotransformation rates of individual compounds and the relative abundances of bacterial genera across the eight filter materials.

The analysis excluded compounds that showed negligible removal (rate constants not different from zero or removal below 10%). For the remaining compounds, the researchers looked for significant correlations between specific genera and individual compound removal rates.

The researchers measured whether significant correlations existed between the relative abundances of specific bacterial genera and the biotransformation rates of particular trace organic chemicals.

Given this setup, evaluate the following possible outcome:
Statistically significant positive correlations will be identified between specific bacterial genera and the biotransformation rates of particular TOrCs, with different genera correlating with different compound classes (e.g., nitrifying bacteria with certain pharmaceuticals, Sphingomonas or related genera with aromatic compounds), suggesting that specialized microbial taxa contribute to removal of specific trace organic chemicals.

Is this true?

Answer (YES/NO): NO